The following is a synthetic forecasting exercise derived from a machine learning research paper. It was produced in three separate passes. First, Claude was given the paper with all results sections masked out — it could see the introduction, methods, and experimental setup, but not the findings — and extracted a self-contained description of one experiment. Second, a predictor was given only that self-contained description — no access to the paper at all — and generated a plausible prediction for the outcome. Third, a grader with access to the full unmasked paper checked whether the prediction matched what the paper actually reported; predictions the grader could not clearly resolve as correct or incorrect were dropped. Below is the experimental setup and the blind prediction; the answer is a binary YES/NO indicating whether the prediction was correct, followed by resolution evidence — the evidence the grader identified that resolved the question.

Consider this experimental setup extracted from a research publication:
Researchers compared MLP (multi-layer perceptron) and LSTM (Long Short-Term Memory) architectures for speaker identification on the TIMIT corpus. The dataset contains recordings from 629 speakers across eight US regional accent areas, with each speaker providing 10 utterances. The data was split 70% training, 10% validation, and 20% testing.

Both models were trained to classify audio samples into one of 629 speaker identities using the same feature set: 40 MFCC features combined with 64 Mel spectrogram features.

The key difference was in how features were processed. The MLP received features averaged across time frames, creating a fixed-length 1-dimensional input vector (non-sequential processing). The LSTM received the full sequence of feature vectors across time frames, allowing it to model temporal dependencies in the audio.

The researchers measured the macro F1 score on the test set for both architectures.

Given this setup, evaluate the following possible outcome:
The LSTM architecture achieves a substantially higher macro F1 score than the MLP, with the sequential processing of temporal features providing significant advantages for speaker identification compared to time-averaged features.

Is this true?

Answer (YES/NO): NO